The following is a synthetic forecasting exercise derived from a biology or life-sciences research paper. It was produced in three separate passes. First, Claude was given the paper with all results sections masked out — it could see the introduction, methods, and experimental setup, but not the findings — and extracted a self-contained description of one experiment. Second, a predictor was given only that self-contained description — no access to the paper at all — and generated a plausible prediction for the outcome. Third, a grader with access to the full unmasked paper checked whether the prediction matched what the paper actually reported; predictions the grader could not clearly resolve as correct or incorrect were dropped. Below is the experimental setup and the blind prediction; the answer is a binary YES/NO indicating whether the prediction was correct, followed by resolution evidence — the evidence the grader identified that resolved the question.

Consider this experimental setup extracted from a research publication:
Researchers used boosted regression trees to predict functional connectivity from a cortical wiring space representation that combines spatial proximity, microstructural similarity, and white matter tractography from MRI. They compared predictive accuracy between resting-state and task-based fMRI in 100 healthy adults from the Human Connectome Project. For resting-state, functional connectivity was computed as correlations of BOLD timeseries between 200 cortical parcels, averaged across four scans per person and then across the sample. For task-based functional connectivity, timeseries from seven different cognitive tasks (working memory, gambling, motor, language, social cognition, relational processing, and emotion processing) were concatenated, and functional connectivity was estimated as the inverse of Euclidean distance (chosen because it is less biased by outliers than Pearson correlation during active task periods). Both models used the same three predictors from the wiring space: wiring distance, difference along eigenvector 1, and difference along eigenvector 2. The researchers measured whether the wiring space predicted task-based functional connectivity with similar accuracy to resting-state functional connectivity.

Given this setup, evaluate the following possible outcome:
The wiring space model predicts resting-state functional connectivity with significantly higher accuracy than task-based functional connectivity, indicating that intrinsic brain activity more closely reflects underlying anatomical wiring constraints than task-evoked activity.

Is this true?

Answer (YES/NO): NO